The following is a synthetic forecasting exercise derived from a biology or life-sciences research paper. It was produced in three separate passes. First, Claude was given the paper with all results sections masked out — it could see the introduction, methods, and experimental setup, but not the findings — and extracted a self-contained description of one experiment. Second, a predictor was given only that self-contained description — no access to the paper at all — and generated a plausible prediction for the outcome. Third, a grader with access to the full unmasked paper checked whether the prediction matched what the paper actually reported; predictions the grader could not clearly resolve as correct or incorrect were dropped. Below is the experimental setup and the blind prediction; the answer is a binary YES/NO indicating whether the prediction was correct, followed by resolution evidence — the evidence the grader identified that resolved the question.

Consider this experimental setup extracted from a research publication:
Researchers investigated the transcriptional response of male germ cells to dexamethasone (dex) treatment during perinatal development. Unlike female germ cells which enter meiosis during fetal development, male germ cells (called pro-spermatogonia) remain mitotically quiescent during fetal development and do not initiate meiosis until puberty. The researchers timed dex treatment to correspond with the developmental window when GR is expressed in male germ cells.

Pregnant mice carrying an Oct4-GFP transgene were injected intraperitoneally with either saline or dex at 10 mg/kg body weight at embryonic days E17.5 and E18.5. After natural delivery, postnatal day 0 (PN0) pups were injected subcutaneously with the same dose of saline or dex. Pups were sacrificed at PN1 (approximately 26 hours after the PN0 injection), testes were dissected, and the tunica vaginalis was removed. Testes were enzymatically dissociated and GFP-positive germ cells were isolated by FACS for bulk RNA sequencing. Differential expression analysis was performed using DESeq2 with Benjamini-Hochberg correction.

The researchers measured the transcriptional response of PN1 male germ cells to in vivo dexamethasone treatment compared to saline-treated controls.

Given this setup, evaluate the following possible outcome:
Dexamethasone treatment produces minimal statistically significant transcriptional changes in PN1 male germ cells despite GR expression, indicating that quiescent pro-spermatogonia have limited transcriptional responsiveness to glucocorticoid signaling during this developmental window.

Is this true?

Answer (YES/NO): NO